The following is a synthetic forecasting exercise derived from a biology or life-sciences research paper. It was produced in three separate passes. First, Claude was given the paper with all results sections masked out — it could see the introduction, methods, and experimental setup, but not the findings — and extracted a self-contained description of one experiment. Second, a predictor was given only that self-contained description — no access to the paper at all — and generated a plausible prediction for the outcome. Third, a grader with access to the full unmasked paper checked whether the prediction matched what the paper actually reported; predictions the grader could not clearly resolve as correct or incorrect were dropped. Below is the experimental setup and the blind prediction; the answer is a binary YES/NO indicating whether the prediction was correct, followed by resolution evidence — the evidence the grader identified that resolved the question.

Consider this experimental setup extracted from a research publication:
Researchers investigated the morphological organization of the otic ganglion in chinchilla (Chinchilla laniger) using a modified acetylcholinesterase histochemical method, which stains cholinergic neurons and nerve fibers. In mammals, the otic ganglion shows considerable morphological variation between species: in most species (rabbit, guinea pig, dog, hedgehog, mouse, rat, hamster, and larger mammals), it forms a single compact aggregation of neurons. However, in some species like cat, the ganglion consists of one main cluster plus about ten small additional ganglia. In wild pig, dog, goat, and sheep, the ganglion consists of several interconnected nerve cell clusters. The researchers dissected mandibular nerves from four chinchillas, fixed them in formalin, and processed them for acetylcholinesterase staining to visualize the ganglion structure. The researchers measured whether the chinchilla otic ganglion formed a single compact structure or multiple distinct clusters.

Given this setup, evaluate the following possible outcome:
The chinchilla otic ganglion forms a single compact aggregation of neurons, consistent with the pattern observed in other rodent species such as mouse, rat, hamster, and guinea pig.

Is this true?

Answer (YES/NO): YES